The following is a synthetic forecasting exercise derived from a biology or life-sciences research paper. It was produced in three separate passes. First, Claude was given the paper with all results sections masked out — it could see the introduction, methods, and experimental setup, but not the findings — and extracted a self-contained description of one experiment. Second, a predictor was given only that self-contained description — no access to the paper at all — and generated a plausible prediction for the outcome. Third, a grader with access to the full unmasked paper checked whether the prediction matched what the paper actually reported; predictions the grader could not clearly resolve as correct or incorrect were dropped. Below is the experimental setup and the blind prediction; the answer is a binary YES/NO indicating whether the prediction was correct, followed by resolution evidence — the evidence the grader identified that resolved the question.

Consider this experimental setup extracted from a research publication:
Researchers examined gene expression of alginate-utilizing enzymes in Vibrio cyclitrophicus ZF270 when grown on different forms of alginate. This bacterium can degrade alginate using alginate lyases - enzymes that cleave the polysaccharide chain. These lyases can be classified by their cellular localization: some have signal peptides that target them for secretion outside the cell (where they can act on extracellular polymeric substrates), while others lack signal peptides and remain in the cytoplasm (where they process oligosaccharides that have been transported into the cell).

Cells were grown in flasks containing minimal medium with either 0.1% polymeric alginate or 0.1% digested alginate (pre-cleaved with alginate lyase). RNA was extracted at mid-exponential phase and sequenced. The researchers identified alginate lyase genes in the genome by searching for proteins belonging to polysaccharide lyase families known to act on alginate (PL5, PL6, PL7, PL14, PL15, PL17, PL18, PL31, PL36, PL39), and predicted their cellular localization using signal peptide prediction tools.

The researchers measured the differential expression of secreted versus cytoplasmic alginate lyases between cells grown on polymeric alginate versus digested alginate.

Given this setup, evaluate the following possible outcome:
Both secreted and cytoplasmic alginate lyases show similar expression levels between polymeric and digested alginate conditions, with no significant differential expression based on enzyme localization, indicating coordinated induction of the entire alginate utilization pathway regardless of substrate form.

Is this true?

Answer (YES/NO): NO